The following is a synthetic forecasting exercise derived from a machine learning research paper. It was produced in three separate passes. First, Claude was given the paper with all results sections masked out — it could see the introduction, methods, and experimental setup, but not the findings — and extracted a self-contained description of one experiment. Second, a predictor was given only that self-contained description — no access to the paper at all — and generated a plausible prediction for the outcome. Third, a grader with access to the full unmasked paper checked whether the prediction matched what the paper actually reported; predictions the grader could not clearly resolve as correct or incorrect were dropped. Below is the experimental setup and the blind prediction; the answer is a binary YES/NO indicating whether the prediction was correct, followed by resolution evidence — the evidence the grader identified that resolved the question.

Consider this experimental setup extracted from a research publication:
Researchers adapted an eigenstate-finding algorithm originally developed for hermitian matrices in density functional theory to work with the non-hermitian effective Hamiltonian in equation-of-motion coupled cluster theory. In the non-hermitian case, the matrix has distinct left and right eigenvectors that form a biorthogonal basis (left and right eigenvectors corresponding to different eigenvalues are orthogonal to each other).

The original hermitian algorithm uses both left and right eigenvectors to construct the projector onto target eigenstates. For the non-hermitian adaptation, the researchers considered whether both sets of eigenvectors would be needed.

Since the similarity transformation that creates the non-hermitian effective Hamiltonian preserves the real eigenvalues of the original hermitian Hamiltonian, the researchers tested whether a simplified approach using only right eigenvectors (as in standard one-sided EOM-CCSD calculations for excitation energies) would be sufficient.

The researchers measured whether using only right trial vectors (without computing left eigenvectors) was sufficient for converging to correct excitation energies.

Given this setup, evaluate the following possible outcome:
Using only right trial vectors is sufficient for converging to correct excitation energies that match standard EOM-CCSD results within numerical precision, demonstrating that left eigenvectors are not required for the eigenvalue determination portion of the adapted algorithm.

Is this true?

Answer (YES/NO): YES